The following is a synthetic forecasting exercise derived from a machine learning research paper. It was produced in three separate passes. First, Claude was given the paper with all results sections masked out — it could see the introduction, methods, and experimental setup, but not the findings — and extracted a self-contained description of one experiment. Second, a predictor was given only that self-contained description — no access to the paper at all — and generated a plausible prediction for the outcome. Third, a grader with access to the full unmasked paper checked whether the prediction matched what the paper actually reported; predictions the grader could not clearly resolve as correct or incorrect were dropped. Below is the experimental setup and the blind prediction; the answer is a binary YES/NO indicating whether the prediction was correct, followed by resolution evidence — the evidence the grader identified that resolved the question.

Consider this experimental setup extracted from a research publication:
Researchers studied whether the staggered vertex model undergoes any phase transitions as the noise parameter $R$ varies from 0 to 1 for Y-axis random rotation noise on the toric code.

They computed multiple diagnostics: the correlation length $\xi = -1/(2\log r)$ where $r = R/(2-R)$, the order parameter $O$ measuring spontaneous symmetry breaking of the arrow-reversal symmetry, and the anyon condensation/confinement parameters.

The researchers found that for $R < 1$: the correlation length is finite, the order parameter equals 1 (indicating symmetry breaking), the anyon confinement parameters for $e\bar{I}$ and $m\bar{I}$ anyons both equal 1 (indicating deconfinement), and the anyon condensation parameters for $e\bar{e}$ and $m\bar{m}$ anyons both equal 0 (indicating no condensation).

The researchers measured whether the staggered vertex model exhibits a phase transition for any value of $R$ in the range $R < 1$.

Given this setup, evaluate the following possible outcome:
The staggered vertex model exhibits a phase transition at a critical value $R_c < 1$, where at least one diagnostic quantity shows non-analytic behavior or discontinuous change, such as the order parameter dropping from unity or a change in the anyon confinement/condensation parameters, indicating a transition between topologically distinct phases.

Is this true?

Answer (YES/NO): NO